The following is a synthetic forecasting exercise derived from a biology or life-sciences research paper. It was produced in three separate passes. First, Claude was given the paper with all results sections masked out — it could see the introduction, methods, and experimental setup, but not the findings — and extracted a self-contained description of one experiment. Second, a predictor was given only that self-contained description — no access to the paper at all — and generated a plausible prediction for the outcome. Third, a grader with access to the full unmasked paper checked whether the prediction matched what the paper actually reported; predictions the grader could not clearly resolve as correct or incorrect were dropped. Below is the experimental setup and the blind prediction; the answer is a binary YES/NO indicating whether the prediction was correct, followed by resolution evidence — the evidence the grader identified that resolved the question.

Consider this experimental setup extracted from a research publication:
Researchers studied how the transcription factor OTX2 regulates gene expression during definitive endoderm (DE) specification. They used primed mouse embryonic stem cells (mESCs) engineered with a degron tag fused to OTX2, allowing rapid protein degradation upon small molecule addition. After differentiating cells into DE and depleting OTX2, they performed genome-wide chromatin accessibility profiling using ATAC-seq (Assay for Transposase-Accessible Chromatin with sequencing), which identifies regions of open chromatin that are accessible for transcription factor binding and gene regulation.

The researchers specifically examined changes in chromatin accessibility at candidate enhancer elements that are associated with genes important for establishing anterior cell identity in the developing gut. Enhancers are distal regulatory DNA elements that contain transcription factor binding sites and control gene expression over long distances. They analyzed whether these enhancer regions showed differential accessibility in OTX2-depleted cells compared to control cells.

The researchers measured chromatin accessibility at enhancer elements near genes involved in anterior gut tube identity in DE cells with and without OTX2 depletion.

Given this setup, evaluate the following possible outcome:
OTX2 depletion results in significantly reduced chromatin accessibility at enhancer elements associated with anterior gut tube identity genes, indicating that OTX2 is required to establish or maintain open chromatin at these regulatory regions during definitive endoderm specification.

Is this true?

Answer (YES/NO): YES